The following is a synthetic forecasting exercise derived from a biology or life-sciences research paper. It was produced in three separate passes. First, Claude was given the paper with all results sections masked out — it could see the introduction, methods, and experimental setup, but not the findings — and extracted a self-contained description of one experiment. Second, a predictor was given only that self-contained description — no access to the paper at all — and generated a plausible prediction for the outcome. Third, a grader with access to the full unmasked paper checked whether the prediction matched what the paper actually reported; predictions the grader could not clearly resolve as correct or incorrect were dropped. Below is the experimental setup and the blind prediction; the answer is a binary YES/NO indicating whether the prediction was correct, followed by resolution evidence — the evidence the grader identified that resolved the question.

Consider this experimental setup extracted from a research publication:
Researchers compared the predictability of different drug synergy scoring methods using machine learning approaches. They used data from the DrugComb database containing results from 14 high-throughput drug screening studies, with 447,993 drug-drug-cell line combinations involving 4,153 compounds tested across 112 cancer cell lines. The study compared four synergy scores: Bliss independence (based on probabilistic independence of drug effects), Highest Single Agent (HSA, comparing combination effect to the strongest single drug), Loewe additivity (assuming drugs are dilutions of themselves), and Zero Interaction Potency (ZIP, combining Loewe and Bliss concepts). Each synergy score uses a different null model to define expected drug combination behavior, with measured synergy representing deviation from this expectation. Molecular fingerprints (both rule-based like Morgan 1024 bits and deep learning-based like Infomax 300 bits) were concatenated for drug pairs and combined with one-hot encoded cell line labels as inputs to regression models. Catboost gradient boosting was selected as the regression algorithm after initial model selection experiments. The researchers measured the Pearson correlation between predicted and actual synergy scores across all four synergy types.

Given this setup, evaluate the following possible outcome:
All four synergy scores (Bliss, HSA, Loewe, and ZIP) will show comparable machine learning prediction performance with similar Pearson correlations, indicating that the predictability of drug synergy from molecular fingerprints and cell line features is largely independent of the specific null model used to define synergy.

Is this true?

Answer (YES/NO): NO